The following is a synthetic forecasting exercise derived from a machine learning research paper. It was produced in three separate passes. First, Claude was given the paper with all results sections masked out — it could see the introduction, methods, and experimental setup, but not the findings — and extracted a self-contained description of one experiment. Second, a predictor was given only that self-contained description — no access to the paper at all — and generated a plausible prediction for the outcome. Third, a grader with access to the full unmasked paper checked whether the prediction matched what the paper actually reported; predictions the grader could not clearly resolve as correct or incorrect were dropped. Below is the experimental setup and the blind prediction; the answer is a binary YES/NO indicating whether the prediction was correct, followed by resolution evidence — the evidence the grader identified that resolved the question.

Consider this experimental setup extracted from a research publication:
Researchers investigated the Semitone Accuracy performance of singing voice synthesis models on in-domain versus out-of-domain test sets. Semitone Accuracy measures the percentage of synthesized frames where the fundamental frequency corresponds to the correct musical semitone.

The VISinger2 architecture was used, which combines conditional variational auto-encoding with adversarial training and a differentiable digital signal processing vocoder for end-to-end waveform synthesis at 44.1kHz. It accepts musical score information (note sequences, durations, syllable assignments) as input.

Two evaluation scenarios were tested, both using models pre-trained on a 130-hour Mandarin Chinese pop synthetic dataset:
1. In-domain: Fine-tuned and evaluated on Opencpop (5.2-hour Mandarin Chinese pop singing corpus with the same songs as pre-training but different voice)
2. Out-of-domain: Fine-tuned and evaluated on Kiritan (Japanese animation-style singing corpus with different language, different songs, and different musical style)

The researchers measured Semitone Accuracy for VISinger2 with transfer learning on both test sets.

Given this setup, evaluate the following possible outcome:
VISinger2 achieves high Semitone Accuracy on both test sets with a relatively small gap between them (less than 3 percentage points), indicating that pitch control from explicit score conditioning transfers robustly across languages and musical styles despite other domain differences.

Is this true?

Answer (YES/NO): NO